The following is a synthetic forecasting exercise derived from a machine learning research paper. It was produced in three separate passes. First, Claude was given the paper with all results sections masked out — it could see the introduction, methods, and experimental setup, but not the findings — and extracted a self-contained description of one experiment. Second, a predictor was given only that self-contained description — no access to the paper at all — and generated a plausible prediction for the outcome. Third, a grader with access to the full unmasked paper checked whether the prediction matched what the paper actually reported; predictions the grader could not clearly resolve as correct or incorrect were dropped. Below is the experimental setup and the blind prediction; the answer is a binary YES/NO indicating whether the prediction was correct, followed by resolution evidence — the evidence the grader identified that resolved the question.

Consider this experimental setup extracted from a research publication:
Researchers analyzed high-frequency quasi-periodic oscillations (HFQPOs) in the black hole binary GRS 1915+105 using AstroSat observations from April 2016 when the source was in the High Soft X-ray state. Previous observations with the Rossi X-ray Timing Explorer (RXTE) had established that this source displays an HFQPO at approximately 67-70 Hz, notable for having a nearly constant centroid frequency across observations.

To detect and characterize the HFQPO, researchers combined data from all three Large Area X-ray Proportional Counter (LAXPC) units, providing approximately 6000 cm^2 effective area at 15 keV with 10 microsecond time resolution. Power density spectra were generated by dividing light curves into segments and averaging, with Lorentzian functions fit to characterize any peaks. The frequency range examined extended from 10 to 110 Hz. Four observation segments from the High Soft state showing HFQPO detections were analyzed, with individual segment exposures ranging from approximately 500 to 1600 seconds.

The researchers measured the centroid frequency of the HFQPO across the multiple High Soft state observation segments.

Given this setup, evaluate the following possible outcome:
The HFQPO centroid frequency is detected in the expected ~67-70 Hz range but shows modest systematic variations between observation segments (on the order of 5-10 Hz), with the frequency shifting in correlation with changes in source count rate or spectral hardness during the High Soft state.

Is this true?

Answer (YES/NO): NO